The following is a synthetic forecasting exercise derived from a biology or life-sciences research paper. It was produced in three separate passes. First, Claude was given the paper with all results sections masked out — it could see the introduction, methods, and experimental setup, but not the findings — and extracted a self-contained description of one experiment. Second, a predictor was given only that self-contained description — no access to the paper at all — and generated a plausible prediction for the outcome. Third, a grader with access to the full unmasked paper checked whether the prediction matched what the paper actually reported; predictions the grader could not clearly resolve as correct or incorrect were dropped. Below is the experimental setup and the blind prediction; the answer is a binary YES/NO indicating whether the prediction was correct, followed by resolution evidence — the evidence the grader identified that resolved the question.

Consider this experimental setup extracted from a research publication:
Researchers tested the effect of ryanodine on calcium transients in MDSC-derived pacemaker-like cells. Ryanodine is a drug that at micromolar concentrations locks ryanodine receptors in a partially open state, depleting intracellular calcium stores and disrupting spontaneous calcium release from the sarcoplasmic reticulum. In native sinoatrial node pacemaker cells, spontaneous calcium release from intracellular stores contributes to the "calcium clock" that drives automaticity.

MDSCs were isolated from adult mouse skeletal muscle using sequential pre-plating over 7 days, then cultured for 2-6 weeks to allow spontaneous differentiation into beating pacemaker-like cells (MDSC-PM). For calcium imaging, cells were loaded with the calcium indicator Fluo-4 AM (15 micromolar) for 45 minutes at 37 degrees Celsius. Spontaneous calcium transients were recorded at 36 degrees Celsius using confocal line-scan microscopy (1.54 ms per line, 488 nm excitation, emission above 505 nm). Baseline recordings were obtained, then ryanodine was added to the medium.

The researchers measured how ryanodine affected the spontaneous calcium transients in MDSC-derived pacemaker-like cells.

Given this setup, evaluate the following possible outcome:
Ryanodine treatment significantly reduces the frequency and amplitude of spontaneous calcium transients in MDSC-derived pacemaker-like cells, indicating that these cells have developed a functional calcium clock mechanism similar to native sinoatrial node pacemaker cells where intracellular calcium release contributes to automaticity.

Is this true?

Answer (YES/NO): YES